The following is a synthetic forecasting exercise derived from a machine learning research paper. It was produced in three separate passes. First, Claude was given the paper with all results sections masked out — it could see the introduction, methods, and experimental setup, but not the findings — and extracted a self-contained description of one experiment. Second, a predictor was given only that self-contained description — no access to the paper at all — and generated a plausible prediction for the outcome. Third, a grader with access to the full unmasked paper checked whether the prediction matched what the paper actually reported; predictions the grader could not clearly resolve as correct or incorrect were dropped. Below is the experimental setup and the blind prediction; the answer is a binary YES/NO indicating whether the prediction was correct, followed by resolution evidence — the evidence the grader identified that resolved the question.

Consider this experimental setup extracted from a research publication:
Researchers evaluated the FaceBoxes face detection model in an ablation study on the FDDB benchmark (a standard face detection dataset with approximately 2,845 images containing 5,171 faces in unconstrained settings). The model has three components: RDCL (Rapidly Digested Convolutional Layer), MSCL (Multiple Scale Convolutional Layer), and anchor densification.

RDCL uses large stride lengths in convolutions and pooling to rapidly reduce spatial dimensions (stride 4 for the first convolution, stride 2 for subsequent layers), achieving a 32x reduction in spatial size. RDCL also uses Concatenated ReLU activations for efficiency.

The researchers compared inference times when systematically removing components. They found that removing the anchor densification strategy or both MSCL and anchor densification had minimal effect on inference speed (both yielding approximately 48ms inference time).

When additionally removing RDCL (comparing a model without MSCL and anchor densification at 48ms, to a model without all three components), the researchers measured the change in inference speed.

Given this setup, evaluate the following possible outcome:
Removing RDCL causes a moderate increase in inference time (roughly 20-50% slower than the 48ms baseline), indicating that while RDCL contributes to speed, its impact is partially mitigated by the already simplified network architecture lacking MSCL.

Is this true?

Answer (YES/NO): YES